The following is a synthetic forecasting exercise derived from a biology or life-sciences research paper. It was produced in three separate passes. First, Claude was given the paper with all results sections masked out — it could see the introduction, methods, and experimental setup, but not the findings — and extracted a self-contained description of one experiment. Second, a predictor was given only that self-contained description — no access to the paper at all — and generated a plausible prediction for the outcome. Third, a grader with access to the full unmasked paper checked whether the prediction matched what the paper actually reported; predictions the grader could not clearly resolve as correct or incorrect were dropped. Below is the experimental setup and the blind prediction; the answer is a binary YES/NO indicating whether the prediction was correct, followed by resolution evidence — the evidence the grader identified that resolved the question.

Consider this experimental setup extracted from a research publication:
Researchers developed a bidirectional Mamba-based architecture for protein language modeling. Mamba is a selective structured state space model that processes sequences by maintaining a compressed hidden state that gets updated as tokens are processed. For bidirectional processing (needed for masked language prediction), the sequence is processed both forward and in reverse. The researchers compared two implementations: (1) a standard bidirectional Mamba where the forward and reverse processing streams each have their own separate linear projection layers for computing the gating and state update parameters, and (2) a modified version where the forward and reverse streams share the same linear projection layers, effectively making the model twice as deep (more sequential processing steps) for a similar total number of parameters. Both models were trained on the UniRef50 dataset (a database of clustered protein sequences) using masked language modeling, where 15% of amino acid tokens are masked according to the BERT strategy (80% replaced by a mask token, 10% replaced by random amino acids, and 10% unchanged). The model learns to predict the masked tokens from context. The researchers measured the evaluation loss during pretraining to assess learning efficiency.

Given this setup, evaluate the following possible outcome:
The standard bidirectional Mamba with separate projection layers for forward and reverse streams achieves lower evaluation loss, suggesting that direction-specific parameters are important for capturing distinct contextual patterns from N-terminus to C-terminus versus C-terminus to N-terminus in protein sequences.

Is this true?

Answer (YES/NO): NO